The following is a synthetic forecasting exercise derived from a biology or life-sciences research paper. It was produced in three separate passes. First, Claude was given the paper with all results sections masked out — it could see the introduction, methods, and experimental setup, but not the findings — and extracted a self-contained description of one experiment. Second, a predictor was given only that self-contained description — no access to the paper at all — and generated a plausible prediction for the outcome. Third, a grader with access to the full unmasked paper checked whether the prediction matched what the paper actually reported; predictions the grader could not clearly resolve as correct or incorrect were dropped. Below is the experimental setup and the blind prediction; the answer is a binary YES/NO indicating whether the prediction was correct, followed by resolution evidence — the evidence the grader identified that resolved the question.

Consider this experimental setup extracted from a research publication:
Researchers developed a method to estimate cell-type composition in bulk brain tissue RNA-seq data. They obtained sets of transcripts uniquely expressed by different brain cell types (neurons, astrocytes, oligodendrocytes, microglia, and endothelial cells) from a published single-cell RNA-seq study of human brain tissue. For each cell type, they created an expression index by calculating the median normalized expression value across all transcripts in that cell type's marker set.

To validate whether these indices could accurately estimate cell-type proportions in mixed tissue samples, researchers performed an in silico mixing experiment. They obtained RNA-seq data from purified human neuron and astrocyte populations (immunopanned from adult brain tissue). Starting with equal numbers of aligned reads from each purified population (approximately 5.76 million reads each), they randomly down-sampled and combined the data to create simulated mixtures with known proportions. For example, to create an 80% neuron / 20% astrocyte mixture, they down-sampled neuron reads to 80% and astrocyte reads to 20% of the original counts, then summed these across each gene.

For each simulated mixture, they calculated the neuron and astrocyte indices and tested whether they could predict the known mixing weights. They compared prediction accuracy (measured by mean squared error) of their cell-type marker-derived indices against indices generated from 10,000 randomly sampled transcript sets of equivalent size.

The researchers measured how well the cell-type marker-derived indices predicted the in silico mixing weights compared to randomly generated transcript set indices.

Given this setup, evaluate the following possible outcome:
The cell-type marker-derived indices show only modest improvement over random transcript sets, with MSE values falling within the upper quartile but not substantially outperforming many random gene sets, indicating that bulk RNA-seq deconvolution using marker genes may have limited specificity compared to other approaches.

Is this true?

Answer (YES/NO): NO